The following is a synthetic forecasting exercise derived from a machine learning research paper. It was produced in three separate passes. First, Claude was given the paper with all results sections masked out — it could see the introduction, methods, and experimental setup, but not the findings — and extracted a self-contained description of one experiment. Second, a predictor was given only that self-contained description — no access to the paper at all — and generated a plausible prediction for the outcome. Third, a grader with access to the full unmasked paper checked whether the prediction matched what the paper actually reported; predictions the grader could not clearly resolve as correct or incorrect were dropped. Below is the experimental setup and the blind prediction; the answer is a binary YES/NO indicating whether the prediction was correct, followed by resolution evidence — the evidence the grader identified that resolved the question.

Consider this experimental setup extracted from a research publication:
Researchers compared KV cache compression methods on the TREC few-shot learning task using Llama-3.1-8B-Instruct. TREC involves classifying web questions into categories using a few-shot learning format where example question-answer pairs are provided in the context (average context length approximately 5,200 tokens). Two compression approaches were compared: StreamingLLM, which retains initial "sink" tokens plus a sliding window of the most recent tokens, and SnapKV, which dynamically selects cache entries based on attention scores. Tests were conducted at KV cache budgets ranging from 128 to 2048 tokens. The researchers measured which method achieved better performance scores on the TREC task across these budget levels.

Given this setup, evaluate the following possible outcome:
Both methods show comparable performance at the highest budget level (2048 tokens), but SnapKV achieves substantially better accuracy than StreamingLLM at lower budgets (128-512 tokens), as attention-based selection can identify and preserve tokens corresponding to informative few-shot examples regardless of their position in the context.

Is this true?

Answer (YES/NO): NO